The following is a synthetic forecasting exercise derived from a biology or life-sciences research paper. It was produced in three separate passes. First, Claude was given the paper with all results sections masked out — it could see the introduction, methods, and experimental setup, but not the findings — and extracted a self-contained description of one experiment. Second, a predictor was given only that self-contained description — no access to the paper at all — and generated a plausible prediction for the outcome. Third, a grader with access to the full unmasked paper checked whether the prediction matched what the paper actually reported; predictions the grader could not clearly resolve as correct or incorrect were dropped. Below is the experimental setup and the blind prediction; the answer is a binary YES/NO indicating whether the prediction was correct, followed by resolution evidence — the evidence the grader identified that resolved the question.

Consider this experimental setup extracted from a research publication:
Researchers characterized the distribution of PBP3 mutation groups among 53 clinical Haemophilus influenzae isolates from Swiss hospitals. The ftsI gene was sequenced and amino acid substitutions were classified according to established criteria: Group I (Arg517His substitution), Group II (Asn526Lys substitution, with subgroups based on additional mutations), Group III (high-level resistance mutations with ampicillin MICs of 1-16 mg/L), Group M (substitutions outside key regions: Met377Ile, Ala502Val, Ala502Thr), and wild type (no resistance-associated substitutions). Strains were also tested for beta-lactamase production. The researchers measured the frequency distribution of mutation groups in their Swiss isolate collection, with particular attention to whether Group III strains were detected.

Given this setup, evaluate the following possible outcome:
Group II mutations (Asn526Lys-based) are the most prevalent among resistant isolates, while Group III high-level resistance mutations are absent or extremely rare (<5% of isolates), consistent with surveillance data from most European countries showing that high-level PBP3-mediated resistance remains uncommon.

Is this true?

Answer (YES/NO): YES